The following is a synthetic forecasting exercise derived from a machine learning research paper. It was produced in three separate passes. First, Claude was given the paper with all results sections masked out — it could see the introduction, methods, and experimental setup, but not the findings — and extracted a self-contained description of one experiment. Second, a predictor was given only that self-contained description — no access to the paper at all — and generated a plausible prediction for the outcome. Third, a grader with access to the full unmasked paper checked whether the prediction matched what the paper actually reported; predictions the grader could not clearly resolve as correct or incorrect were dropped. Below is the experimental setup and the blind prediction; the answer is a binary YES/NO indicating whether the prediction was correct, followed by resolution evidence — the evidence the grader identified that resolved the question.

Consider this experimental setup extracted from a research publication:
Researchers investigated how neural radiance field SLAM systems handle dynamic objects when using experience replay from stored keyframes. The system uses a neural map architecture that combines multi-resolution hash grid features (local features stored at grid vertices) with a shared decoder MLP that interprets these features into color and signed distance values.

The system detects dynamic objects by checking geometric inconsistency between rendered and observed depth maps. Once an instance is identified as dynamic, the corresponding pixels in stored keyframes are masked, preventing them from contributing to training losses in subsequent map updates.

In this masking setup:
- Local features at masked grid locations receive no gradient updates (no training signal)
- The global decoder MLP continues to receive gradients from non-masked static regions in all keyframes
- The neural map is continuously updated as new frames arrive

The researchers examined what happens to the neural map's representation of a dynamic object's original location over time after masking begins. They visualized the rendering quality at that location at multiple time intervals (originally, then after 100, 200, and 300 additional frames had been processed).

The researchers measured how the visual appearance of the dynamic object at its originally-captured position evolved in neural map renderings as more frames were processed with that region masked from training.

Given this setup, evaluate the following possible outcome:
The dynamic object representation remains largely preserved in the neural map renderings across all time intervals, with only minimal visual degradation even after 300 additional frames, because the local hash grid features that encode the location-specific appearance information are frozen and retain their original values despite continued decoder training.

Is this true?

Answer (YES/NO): NO